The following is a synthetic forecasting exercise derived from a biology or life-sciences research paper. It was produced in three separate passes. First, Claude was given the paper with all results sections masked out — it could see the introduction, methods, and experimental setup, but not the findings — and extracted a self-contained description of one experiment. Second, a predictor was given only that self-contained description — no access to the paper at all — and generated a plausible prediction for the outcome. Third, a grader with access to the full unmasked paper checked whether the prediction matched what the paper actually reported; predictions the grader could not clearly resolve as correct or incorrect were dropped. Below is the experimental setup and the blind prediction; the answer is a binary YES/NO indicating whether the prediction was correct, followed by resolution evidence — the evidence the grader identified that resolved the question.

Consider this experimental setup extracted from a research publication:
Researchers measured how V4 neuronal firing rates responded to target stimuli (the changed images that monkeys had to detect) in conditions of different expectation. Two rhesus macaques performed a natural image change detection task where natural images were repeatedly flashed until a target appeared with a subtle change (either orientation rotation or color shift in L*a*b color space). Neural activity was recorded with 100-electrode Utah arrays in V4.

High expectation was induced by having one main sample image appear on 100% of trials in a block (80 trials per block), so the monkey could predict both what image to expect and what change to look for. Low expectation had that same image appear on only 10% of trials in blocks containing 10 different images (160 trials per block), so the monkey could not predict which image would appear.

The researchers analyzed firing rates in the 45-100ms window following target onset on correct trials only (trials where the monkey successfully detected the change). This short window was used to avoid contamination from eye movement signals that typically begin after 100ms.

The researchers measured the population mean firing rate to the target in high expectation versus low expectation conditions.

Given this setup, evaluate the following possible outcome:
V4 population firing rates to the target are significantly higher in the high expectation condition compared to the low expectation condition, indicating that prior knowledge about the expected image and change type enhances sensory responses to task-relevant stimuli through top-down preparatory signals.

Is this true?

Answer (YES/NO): NO